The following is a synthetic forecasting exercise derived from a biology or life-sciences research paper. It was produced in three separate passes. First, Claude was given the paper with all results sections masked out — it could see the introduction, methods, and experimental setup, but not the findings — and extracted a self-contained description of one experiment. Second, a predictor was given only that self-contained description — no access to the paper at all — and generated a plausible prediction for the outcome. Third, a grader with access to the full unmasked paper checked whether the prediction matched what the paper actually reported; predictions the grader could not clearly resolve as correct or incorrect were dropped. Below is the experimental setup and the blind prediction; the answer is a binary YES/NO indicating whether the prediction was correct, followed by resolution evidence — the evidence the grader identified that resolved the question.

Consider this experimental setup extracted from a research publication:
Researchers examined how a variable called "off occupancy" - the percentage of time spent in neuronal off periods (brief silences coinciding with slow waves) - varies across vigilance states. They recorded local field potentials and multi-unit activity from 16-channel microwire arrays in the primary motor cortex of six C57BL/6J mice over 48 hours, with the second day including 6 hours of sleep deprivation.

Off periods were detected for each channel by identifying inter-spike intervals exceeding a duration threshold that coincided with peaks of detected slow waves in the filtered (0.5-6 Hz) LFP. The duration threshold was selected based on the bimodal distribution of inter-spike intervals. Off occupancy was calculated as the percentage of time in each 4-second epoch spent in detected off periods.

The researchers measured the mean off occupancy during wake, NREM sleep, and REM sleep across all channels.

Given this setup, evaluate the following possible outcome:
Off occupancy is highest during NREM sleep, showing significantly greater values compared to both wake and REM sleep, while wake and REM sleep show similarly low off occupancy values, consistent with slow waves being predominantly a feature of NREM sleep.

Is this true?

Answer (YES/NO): YES